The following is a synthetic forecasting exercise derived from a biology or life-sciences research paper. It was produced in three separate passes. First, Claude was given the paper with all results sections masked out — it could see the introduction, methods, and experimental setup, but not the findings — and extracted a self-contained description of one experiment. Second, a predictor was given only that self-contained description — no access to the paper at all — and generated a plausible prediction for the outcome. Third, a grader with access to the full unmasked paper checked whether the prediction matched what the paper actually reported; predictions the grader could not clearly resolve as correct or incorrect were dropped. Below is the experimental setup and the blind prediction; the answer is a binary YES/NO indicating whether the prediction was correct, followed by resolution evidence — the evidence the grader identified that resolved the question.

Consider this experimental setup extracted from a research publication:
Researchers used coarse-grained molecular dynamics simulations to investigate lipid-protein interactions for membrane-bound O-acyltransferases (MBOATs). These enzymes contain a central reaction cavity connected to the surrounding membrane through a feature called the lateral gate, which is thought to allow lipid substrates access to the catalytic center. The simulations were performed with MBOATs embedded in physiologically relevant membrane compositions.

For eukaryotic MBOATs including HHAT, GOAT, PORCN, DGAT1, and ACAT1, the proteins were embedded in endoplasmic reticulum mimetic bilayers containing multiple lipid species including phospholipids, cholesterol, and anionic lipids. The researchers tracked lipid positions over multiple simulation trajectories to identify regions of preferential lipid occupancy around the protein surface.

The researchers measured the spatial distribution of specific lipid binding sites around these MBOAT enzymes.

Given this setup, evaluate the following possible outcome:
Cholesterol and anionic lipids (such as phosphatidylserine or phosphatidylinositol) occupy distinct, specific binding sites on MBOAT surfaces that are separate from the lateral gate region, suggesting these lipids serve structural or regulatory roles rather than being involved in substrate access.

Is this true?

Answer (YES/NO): NO